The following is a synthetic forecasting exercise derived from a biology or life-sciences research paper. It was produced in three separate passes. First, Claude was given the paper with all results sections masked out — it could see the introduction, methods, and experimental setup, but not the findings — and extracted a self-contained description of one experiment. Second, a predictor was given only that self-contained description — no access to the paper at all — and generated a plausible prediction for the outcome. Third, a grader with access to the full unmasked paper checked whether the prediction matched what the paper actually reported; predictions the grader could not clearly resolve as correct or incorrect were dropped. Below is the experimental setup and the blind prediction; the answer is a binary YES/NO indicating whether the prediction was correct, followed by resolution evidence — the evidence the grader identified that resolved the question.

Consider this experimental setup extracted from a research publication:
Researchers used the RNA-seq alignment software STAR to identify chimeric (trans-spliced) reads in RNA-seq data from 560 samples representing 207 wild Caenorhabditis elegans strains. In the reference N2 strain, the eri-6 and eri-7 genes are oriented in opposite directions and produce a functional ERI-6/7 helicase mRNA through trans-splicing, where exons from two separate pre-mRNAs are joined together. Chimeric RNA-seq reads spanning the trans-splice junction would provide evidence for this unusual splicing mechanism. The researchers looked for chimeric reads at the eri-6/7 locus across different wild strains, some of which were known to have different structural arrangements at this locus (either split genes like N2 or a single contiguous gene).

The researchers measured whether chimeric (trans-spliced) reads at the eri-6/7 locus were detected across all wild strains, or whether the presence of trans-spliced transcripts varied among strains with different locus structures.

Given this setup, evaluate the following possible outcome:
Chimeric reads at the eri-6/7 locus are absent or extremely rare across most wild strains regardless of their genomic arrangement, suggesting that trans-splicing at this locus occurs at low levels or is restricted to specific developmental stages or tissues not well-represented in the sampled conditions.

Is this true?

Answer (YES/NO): NO